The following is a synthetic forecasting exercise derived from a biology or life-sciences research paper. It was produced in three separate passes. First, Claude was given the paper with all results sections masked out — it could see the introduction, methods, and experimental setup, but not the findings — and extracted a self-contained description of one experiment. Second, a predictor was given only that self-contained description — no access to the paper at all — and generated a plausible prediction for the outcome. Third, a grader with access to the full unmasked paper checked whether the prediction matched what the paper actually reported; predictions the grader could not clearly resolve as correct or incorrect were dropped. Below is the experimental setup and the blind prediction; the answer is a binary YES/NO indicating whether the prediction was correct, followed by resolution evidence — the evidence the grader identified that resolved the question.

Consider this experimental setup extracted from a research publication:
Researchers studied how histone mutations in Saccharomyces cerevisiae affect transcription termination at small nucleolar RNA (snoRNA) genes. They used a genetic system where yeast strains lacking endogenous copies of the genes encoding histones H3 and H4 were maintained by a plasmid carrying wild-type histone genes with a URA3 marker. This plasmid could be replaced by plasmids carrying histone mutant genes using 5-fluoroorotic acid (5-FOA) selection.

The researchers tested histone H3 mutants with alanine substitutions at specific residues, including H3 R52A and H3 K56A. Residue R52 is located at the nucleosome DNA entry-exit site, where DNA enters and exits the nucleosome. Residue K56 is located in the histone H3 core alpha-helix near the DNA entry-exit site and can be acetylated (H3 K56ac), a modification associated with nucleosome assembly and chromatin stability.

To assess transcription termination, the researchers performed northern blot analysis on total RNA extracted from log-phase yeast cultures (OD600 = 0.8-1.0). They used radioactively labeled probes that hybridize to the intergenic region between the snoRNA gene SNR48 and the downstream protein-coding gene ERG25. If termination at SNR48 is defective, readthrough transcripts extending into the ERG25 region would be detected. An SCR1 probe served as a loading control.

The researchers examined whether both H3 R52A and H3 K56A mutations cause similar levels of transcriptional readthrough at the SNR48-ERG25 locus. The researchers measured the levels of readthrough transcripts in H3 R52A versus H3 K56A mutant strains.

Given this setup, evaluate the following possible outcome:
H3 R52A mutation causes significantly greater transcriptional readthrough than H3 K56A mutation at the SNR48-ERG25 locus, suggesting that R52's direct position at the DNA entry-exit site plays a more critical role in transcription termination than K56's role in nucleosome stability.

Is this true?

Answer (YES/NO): YES